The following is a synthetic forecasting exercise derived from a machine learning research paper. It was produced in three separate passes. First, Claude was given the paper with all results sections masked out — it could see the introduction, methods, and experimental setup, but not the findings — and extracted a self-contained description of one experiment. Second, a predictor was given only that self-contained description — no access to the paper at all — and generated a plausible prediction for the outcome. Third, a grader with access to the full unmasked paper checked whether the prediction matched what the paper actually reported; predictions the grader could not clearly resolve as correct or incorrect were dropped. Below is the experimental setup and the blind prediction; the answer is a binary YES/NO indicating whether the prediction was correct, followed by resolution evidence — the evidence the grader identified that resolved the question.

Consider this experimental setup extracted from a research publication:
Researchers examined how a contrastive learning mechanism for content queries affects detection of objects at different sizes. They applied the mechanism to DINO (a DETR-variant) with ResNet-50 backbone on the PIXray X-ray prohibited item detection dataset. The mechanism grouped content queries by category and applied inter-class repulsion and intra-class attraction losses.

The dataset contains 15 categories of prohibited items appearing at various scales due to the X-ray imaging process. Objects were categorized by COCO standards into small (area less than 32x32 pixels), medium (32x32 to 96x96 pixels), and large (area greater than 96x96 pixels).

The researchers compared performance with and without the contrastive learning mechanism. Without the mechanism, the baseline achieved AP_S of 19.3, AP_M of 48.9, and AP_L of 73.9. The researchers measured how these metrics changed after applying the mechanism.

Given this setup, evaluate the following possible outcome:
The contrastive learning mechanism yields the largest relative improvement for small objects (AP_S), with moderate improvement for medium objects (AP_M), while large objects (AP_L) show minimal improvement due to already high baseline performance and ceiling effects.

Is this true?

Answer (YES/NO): YES